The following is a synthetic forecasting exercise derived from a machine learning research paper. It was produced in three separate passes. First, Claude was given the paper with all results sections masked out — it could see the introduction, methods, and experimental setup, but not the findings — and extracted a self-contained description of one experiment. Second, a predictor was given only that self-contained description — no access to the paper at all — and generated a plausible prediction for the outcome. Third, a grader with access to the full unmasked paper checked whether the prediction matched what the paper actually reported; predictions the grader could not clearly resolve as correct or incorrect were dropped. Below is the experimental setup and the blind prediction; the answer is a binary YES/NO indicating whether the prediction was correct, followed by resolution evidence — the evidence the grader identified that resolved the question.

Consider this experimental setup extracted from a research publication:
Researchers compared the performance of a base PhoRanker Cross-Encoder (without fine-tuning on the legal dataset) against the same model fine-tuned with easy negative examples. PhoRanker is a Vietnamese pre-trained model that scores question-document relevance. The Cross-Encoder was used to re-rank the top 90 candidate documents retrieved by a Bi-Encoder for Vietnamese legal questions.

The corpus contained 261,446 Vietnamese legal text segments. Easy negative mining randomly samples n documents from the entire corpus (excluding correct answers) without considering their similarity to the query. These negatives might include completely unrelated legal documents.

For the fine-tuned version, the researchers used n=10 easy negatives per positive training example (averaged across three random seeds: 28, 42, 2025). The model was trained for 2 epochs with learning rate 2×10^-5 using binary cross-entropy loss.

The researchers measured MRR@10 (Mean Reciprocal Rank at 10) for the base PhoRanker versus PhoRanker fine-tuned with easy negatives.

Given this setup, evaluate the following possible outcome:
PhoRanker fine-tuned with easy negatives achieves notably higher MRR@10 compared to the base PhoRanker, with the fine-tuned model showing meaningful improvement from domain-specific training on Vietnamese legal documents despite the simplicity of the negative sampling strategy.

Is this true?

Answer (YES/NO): NO